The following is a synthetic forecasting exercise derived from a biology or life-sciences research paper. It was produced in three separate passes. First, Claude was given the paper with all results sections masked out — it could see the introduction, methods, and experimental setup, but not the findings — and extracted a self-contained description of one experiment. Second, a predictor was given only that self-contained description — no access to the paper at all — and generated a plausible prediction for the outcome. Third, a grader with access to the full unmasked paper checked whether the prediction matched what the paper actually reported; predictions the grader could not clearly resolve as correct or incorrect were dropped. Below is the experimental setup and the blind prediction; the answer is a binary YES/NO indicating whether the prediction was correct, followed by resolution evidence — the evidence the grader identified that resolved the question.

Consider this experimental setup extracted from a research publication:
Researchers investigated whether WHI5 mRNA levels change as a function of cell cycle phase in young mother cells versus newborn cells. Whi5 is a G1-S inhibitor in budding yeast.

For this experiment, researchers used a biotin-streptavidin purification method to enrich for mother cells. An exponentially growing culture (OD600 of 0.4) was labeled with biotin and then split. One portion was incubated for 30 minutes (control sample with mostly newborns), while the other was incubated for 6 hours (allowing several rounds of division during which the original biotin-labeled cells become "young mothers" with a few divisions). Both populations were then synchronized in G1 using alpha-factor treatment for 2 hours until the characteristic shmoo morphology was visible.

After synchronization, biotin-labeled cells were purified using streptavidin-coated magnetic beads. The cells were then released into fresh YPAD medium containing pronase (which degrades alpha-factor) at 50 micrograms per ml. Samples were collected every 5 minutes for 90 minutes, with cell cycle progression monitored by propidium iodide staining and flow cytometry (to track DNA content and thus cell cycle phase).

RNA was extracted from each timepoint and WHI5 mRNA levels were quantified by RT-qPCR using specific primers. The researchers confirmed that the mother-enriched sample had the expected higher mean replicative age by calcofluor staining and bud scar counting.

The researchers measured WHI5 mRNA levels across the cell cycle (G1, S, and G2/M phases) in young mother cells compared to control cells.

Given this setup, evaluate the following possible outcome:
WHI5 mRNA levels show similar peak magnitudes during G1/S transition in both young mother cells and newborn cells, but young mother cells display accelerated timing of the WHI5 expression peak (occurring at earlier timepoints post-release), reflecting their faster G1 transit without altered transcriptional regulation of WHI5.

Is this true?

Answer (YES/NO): NO